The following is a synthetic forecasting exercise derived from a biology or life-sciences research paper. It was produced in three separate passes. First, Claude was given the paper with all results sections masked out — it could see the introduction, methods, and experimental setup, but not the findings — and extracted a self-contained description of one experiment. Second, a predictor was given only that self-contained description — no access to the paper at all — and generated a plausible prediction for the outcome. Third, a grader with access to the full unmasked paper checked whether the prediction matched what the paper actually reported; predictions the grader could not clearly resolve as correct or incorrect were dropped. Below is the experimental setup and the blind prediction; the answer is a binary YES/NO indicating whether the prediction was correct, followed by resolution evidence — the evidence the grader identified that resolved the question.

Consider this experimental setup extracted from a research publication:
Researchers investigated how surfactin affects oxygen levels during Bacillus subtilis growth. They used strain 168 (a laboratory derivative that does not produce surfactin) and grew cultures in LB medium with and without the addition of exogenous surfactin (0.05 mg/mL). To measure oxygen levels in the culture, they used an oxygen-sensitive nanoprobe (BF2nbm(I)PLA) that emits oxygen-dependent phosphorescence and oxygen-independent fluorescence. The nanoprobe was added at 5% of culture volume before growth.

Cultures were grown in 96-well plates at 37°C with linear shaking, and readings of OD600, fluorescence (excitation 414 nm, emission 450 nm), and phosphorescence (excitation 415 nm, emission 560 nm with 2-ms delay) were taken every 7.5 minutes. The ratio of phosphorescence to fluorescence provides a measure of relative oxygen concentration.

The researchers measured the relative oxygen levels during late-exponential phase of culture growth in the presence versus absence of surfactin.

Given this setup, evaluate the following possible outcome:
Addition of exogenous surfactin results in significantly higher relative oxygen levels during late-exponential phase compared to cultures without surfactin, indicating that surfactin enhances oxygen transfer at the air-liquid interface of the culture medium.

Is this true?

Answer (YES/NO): YES